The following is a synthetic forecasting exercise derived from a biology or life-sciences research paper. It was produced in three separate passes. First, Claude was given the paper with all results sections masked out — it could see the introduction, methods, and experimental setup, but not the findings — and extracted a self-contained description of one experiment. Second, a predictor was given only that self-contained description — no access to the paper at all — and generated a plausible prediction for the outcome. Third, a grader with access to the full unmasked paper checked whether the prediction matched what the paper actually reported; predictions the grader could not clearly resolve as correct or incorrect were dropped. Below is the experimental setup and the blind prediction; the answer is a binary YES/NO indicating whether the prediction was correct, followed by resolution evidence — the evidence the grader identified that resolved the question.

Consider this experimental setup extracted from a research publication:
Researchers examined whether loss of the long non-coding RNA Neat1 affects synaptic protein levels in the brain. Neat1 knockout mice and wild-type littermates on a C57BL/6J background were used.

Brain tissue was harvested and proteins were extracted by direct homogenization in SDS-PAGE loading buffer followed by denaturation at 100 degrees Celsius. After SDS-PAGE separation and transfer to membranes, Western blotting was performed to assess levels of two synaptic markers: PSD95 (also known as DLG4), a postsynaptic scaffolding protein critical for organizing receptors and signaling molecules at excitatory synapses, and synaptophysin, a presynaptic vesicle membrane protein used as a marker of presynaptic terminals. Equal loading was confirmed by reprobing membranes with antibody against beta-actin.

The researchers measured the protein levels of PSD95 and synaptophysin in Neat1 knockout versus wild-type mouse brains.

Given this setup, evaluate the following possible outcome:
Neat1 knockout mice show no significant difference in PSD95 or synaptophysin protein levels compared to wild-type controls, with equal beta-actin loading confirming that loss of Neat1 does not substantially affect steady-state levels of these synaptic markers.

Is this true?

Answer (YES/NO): YES